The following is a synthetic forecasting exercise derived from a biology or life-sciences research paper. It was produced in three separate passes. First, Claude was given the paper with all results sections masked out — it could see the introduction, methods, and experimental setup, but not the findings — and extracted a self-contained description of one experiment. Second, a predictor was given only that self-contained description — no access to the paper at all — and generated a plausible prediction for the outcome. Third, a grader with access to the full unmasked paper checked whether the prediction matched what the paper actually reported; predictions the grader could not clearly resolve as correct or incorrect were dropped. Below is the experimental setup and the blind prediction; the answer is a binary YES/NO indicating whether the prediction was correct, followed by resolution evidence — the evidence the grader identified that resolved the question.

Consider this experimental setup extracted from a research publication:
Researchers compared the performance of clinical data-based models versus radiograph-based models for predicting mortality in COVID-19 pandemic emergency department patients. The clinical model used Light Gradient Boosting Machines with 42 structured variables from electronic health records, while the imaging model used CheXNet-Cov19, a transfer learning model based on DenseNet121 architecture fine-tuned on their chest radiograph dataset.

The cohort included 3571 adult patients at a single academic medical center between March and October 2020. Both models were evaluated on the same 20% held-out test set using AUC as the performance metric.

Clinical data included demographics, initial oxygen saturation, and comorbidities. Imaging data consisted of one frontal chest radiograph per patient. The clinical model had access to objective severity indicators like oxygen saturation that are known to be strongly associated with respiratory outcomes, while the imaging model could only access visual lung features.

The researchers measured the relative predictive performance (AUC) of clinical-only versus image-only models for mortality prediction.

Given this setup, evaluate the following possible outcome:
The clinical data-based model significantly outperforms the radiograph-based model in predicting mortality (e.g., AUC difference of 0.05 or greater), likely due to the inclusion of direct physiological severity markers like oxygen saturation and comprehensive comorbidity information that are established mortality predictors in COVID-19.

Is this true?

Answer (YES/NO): NO